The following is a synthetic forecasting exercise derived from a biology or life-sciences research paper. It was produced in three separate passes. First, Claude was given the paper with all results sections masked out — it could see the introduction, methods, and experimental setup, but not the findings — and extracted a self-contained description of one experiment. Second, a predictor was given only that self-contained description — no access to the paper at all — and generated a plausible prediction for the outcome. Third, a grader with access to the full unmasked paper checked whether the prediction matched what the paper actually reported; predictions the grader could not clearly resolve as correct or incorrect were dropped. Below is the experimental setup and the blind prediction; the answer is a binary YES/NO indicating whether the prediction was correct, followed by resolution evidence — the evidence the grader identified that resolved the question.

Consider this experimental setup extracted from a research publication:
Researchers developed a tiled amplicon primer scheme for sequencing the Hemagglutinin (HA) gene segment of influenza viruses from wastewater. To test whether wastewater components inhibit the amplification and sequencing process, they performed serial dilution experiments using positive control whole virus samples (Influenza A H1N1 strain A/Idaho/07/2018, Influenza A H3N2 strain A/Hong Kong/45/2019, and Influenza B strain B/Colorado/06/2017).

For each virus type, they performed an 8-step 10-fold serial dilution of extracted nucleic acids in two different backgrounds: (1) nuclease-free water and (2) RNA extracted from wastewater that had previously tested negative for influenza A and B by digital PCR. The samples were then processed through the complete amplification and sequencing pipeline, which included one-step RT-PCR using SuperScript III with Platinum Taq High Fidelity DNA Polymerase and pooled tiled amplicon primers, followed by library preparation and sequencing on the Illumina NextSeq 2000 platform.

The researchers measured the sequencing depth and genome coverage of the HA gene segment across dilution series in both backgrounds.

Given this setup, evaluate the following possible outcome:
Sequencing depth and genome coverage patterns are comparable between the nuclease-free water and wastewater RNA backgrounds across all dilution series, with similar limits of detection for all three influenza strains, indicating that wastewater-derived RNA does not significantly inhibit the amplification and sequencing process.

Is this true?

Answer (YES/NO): NO